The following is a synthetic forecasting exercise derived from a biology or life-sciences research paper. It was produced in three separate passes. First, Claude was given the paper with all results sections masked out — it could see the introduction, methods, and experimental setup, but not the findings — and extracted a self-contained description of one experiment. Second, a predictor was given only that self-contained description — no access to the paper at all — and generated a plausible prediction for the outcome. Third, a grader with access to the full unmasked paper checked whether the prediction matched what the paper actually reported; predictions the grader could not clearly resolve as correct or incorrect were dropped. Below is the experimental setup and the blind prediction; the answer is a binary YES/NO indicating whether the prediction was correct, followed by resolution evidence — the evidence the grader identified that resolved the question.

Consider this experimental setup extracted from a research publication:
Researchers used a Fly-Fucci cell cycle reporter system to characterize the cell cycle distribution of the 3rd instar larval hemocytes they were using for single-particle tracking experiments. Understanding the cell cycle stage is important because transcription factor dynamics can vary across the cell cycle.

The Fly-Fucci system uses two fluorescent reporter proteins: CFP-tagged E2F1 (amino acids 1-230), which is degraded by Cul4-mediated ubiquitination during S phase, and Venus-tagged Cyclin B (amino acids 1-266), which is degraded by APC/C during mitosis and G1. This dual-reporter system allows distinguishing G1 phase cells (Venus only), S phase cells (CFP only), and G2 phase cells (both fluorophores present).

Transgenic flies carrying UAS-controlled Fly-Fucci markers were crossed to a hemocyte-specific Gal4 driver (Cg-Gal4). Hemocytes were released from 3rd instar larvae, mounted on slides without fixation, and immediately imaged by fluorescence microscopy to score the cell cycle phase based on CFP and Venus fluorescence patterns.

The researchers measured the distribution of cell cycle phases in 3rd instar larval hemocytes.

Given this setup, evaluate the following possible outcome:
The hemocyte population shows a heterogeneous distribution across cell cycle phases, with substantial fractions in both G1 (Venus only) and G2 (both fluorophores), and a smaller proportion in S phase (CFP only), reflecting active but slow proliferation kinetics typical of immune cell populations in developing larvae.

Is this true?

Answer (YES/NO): NO